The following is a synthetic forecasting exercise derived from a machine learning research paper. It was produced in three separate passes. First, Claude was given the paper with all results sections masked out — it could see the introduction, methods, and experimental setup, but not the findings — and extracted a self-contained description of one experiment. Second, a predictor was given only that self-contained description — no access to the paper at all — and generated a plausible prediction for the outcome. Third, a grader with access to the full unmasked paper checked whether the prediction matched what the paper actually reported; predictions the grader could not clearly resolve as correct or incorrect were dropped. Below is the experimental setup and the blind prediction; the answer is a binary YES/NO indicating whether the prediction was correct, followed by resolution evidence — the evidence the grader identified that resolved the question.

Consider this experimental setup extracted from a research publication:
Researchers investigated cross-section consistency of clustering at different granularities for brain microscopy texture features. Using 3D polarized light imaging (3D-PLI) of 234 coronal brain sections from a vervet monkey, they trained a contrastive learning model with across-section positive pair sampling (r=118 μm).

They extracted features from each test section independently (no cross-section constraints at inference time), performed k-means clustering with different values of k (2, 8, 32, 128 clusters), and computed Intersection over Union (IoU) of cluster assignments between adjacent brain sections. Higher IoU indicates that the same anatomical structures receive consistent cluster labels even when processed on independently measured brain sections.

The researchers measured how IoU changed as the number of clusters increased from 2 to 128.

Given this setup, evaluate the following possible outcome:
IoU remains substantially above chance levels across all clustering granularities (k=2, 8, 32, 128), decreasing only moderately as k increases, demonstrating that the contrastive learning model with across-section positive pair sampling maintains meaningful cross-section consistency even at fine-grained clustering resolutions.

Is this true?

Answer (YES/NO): YES